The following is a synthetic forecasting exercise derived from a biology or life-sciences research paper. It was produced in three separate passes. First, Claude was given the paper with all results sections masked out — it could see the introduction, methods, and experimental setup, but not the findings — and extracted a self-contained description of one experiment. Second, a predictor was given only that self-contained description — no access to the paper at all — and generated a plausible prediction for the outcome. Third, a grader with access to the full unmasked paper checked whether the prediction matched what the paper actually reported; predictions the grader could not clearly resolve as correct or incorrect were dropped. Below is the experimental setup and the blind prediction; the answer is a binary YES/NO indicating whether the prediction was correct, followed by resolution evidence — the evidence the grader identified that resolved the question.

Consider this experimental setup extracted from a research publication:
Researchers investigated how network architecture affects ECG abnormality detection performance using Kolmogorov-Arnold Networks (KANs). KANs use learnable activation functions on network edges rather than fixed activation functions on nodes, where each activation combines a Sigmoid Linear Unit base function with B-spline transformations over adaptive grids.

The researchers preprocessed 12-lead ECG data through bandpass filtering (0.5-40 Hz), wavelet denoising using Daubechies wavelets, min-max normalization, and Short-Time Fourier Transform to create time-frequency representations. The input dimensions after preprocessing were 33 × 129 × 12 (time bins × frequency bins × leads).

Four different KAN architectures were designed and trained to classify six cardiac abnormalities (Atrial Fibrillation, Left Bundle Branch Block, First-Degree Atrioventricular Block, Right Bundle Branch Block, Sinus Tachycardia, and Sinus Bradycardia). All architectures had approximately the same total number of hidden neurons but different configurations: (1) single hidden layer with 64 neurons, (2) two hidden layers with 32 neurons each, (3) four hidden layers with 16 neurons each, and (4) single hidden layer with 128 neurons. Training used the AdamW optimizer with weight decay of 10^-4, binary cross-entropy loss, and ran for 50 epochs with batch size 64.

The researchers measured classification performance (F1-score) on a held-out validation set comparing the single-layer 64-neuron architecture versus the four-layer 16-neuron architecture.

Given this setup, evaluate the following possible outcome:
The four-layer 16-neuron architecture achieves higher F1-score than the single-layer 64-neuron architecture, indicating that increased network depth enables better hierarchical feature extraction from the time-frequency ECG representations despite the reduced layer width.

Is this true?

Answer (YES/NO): NO